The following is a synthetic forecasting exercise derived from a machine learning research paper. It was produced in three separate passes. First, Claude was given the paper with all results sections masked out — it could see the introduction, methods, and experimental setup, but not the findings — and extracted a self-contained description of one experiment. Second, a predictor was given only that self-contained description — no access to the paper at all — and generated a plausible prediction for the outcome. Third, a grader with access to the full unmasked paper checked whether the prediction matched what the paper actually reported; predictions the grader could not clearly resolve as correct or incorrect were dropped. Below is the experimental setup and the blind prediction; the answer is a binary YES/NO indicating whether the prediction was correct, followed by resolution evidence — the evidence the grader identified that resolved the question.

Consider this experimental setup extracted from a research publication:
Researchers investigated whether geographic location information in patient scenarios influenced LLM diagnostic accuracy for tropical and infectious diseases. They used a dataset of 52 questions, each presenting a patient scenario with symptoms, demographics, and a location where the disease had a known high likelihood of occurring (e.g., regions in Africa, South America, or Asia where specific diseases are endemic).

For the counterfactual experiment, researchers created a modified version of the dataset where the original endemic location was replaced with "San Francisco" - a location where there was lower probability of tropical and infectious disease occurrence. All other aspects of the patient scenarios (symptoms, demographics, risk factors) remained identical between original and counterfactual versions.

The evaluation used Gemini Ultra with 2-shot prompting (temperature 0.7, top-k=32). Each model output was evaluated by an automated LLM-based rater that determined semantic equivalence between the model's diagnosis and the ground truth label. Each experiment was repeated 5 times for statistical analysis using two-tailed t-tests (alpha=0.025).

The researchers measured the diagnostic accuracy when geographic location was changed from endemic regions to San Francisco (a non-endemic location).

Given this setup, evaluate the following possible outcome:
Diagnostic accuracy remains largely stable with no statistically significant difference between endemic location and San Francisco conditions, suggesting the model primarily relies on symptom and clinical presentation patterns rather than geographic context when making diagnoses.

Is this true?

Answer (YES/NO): NO